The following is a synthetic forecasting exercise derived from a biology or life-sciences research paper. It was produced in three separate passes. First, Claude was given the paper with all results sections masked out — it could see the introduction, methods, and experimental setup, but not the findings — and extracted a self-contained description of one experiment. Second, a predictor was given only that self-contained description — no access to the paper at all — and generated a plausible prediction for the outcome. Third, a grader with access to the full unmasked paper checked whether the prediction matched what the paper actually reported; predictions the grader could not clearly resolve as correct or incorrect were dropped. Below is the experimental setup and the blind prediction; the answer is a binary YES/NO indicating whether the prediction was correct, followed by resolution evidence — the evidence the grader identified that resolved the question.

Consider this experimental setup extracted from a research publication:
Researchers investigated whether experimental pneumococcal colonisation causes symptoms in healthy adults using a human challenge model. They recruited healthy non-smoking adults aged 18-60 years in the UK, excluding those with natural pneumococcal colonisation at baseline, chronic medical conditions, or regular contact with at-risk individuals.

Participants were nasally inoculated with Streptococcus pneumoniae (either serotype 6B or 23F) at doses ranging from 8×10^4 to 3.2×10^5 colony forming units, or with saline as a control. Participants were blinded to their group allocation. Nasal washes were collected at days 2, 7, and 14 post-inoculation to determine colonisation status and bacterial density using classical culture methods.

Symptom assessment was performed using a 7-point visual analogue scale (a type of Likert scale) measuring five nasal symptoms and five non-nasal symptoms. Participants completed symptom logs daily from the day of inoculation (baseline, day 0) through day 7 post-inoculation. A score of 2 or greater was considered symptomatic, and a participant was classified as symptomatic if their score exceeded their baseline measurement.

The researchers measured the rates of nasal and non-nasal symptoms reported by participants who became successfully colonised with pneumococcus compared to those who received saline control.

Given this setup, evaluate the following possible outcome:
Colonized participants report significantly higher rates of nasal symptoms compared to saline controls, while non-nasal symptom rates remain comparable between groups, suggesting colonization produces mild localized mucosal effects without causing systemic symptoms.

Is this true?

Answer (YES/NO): NO